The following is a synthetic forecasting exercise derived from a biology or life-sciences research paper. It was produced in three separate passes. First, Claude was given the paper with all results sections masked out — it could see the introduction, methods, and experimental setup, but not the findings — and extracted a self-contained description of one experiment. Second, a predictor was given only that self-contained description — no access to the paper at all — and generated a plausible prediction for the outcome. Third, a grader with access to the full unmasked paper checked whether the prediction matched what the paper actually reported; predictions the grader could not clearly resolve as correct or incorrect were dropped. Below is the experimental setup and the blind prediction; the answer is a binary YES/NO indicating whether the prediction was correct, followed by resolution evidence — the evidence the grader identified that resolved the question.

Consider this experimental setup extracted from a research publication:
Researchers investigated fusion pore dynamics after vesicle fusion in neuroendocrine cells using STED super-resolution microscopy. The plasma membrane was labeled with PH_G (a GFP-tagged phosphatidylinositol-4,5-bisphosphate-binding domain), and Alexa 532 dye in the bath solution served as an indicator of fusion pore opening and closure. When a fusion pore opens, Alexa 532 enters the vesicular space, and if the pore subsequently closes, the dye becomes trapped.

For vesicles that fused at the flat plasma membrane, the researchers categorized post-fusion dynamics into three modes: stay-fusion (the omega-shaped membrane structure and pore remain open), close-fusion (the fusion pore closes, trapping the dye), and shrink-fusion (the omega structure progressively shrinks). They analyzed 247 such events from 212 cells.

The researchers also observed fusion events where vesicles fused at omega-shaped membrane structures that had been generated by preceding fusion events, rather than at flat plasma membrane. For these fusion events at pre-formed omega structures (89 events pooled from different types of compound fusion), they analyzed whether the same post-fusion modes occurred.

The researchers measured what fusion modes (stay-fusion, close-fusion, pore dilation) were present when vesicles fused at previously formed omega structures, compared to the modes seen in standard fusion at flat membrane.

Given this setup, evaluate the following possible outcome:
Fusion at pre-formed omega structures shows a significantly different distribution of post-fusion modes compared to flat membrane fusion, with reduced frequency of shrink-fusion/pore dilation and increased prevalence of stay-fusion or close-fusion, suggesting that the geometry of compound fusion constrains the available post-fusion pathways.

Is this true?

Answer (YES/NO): NO